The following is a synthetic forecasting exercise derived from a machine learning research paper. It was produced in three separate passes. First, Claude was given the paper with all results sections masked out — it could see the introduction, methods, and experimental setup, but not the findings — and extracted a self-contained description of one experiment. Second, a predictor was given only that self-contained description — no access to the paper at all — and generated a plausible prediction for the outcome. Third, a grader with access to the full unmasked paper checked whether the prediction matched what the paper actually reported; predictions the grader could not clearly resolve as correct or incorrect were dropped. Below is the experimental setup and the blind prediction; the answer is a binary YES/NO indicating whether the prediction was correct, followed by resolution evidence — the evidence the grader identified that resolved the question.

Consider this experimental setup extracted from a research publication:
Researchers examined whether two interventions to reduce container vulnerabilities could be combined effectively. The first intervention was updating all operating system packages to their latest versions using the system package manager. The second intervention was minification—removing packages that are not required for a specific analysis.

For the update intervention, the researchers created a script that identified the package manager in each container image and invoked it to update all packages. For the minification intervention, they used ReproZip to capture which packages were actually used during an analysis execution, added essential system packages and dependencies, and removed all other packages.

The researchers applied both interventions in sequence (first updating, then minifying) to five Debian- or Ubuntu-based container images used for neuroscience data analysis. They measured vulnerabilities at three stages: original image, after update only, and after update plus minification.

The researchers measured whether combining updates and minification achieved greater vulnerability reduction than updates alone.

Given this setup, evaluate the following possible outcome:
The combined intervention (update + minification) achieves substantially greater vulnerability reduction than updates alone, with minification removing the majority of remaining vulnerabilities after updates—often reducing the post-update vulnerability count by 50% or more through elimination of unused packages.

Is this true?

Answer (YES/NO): NO